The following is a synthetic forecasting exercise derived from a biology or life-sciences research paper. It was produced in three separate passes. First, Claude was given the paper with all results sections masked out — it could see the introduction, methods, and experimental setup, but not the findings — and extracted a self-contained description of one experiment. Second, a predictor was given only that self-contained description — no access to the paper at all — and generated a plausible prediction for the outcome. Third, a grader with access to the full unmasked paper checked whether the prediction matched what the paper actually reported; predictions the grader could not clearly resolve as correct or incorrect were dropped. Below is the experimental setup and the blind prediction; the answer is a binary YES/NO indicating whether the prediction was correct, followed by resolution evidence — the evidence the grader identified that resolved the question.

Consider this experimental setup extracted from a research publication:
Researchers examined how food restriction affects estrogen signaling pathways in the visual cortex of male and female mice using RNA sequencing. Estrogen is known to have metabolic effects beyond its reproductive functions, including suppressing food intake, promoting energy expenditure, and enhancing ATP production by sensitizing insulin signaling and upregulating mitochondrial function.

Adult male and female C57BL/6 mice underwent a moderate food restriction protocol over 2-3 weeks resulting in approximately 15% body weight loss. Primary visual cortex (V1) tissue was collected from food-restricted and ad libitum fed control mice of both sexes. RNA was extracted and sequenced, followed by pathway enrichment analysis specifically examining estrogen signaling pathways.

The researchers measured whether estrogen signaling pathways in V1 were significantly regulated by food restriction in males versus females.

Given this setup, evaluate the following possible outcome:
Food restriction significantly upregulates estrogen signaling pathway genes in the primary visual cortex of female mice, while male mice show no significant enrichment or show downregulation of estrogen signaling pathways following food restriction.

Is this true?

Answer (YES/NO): NO